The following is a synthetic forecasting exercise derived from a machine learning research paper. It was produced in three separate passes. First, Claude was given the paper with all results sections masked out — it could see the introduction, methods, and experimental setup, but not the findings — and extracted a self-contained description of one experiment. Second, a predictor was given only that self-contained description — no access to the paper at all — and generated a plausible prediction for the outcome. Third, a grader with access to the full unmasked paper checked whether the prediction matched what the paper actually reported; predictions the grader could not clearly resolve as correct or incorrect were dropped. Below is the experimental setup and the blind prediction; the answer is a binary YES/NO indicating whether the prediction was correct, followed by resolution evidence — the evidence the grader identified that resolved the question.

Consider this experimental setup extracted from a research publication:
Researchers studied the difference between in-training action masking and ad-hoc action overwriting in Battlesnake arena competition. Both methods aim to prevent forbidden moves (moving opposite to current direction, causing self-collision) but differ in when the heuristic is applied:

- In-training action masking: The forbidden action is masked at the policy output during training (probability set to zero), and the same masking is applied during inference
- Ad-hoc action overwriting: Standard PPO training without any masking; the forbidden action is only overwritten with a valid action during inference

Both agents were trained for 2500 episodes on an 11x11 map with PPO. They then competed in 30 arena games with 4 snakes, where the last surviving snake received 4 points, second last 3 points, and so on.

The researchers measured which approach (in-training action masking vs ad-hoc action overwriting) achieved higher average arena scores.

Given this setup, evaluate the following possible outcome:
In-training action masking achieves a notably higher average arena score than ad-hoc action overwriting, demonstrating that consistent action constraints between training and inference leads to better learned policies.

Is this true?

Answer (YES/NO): NO